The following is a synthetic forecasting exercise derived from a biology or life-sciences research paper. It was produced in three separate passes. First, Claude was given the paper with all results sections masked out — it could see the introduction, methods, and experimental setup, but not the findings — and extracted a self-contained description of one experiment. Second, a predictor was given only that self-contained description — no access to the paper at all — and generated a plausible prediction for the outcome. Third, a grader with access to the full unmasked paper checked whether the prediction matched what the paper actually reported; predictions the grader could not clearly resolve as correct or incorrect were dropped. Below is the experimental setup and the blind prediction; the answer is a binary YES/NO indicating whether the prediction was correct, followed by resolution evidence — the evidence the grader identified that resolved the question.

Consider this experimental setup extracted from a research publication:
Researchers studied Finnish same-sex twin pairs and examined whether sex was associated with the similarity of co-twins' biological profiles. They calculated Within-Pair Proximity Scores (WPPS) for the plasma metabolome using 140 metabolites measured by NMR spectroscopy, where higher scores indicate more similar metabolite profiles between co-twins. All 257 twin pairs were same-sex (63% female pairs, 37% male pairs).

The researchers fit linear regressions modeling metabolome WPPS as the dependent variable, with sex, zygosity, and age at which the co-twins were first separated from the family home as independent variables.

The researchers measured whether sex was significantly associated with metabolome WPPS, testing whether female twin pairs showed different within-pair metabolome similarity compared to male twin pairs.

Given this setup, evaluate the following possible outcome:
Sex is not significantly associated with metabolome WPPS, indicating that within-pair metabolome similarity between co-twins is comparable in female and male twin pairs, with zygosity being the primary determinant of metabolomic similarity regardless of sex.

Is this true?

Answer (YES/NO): YES